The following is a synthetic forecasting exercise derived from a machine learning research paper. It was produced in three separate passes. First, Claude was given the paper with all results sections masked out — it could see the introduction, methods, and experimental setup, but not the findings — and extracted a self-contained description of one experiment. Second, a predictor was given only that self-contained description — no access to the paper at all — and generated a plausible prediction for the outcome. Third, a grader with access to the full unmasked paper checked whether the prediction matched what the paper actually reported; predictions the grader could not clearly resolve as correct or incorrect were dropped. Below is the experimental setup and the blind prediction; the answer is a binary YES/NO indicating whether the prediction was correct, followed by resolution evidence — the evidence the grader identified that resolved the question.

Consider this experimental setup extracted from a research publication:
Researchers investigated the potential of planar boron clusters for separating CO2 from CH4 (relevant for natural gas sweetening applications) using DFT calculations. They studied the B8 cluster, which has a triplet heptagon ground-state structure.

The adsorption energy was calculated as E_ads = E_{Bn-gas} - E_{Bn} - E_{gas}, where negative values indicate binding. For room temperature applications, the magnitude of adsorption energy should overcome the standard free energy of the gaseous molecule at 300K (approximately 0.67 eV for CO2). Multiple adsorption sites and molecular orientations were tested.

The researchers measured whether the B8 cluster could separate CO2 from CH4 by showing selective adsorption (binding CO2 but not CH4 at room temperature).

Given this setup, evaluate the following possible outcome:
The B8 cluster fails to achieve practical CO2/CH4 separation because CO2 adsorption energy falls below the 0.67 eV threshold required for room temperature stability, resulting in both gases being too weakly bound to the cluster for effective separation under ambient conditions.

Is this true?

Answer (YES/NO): NO